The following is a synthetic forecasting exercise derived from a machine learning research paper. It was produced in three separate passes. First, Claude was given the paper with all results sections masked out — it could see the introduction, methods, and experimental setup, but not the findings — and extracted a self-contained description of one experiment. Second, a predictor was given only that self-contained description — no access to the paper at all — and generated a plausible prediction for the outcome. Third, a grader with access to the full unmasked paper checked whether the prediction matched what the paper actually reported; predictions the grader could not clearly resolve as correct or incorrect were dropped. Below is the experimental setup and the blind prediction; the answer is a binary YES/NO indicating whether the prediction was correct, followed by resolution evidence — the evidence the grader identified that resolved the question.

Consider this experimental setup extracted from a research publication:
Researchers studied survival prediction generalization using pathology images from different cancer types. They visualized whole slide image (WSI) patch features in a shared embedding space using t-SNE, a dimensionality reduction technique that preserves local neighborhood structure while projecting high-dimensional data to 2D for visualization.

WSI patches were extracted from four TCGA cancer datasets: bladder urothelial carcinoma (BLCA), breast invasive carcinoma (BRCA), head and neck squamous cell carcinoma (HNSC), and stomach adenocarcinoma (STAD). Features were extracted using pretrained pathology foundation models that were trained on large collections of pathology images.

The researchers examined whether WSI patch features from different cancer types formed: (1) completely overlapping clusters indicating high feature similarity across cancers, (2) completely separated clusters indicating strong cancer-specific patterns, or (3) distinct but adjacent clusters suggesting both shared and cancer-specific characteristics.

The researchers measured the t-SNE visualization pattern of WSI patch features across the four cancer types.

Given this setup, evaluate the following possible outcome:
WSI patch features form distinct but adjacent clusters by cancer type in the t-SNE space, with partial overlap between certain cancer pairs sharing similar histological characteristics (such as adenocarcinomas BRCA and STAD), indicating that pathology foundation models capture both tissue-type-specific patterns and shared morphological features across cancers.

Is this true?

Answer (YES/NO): NO